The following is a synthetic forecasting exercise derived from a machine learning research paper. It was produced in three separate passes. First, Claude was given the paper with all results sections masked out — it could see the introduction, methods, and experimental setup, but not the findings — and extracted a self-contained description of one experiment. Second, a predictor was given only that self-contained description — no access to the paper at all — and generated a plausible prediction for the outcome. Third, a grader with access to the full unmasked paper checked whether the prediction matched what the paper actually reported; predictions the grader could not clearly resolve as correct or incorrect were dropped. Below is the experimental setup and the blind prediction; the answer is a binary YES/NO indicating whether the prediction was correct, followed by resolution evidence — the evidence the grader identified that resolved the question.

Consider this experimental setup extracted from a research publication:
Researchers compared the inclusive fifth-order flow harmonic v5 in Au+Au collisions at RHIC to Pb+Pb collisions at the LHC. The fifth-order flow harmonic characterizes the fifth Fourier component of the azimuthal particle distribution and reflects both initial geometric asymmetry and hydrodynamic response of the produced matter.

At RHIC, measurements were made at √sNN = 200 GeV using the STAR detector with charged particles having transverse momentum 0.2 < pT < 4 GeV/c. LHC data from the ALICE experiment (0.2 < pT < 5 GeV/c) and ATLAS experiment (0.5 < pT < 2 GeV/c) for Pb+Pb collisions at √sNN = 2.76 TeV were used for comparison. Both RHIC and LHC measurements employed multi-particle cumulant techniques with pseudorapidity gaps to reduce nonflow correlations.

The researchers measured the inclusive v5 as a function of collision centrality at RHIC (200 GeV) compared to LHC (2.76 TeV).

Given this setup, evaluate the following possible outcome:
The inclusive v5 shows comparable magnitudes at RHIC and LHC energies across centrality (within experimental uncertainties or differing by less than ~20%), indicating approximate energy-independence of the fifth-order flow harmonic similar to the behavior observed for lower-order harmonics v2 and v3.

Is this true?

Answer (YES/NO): NO